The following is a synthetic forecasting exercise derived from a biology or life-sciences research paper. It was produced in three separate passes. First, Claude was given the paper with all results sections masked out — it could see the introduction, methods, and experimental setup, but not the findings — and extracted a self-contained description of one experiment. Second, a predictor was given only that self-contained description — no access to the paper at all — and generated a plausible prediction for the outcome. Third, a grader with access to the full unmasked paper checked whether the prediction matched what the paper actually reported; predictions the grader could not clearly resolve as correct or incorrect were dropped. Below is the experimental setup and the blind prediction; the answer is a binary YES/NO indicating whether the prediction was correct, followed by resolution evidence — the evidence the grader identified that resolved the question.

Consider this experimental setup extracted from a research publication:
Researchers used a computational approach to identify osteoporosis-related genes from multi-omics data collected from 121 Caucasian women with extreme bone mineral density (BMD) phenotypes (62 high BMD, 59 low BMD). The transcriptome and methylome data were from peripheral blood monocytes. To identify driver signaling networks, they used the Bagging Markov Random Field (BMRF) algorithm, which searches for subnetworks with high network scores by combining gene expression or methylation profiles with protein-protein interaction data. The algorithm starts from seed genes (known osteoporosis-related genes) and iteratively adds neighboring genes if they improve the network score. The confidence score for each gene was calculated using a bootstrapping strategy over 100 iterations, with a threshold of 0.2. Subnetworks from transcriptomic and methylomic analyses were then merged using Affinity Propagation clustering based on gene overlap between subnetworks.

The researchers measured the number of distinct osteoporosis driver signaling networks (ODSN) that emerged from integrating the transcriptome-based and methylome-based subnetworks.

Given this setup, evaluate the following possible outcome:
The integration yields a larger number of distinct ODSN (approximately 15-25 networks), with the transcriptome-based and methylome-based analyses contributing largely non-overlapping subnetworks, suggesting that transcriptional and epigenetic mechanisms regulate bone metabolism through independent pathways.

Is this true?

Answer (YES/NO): NO